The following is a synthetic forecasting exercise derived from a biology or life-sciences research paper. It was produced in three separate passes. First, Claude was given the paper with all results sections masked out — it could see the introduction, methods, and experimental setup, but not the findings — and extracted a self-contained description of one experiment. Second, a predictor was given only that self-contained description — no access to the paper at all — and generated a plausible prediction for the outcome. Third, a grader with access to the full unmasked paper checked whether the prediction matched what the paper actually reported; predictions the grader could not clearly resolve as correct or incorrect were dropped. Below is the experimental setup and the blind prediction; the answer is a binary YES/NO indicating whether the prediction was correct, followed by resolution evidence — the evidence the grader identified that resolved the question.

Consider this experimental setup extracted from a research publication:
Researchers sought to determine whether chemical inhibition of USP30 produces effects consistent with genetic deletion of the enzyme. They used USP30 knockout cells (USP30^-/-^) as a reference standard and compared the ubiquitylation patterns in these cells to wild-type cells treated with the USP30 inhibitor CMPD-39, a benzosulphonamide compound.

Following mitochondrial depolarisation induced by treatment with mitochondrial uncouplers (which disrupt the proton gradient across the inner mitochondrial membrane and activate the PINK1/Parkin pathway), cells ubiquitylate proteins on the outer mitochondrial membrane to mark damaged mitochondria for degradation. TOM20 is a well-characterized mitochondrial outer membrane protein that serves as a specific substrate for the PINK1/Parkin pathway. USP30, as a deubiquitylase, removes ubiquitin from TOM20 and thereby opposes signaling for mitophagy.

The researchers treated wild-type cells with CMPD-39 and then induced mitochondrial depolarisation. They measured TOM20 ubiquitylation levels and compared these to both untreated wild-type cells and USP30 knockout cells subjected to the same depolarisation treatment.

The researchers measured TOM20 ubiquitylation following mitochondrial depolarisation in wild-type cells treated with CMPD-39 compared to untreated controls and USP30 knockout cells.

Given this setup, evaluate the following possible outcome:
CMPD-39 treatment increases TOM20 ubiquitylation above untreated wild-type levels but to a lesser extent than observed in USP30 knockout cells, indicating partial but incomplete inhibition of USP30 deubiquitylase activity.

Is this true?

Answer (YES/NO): NO